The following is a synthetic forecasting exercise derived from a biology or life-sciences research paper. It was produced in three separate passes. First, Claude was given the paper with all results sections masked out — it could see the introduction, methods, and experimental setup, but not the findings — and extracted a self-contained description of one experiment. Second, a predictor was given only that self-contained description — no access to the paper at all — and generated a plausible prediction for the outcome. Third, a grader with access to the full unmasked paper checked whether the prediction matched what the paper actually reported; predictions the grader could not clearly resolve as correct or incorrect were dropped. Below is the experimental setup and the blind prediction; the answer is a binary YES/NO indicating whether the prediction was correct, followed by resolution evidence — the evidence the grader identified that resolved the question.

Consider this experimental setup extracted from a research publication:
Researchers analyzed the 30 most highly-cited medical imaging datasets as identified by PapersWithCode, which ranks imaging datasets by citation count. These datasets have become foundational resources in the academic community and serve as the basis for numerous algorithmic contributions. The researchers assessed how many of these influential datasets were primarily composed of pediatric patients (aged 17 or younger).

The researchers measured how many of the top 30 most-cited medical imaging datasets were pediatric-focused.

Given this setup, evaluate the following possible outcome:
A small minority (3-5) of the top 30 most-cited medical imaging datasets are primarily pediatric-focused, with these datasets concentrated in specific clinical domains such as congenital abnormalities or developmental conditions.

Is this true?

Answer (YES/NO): NO